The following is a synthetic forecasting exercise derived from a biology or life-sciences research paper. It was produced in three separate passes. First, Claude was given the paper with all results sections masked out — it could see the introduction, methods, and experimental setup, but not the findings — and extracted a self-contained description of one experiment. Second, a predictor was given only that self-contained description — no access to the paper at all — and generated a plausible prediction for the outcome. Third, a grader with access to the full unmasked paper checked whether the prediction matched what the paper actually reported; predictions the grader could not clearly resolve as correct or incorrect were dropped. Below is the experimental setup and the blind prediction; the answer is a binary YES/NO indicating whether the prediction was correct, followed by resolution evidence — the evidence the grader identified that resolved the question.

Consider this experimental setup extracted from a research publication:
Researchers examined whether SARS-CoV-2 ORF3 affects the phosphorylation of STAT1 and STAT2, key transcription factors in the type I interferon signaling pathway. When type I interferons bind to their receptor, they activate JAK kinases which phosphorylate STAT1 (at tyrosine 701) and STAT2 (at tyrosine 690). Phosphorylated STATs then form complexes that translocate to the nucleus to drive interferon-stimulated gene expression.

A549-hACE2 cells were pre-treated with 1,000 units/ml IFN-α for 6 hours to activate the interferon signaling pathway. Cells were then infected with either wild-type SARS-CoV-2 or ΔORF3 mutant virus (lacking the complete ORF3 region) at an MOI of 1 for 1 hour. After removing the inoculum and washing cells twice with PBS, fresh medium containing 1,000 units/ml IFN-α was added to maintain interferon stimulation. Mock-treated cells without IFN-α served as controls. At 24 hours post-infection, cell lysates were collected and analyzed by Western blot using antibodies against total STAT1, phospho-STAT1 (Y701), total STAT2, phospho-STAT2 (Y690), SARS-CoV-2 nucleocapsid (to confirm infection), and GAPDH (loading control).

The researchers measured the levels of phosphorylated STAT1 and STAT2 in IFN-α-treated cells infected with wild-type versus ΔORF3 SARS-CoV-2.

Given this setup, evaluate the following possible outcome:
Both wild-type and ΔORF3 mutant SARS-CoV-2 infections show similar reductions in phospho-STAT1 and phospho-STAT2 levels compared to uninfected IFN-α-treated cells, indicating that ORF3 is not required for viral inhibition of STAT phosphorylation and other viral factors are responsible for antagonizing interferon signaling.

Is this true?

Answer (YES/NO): NO